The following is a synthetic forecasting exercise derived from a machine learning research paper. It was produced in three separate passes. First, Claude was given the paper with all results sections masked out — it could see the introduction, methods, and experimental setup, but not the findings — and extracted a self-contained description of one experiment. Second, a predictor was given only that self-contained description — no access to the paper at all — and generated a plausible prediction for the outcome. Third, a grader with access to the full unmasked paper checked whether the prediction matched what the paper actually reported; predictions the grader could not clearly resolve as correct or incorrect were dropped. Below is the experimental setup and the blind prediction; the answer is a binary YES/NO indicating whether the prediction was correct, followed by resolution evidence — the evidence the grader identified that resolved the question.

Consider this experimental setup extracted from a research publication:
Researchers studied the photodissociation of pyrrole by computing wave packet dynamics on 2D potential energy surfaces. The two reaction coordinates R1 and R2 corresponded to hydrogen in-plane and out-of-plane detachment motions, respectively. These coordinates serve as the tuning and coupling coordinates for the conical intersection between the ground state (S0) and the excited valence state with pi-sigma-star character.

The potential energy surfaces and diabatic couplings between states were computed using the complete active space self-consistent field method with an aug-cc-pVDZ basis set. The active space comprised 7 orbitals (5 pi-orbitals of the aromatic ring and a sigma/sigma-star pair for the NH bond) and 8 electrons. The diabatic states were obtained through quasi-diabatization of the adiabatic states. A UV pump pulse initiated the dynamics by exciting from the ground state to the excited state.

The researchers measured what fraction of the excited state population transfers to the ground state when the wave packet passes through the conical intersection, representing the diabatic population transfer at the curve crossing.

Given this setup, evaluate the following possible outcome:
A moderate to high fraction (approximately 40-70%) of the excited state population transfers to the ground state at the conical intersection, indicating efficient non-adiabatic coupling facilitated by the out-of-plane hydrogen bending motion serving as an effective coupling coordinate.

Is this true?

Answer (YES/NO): NO